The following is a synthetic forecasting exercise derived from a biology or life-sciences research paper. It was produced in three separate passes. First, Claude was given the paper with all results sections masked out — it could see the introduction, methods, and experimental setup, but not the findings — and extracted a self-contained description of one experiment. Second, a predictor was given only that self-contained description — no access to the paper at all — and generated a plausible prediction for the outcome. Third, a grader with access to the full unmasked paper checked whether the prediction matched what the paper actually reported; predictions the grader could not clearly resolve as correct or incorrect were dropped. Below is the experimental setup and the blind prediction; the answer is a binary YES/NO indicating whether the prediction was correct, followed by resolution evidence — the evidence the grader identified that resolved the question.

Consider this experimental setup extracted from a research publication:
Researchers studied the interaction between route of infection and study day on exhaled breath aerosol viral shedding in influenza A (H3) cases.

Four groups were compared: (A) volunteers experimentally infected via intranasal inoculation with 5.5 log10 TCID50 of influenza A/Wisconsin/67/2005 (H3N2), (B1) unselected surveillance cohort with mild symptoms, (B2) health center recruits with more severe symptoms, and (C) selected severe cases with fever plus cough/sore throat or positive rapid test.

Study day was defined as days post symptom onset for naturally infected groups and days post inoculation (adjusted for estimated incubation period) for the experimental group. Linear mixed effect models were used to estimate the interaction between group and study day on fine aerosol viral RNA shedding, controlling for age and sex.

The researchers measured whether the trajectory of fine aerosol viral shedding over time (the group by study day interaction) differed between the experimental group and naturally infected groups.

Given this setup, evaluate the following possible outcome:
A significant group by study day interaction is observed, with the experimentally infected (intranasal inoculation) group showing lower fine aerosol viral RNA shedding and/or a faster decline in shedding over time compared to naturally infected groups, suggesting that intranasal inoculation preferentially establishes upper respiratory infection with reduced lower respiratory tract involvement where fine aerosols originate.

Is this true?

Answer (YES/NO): NO